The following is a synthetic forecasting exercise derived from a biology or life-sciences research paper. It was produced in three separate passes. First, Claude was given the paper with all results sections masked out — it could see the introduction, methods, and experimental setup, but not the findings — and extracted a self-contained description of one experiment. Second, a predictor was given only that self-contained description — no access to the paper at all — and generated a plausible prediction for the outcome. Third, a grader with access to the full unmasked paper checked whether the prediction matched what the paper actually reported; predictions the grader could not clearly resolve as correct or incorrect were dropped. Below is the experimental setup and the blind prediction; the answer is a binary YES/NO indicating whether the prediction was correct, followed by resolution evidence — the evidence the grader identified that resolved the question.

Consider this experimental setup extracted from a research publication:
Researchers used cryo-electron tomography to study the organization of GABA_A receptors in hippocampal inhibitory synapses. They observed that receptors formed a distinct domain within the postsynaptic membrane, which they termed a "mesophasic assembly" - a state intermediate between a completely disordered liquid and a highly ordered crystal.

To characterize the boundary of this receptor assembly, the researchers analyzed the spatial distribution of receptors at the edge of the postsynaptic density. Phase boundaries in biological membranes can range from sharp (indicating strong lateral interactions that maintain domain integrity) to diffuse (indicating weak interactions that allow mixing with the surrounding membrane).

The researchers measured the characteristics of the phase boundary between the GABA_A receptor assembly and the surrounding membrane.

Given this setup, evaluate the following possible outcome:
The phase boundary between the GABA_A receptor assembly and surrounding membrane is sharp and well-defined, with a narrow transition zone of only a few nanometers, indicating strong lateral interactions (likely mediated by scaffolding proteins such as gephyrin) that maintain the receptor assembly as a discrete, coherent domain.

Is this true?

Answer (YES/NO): NO